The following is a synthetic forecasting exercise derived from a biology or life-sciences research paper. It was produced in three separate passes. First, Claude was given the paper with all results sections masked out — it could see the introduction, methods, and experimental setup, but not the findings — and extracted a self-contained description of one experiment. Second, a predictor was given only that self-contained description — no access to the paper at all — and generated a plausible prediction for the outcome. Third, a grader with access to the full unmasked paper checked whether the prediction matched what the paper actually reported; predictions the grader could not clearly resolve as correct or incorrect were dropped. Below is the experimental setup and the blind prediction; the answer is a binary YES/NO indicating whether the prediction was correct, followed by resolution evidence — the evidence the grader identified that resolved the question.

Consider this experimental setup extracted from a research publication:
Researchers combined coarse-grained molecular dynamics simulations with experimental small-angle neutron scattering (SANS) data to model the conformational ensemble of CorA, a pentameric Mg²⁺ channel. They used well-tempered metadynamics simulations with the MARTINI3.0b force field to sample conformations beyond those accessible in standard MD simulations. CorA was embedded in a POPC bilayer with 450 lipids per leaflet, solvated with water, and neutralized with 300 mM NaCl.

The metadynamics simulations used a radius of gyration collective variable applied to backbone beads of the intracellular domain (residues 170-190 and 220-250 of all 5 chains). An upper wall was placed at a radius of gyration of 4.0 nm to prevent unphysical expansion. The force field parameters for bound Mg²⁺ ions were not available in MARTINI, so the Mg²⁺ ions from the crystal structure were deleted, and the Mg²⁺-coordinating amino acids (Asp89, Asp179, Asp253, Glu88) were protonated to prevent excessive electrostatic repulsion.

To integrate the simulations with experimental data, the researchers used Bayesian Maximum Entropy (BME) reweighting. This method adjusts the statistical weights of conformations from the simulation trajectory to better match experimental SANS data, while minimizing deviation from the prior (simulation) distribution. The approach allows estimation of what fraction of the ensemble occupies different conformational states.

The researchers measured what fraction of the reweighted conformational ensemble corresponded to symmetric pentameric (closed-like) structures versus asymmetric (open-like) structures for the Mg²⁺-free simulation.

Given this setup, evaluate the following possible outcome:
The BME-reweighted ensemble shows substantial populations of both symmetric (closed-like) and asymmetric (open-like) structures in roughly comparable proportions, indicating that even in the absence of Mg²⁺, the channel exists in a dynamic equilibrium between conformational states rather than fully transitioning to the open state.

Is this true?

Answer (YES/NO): YES